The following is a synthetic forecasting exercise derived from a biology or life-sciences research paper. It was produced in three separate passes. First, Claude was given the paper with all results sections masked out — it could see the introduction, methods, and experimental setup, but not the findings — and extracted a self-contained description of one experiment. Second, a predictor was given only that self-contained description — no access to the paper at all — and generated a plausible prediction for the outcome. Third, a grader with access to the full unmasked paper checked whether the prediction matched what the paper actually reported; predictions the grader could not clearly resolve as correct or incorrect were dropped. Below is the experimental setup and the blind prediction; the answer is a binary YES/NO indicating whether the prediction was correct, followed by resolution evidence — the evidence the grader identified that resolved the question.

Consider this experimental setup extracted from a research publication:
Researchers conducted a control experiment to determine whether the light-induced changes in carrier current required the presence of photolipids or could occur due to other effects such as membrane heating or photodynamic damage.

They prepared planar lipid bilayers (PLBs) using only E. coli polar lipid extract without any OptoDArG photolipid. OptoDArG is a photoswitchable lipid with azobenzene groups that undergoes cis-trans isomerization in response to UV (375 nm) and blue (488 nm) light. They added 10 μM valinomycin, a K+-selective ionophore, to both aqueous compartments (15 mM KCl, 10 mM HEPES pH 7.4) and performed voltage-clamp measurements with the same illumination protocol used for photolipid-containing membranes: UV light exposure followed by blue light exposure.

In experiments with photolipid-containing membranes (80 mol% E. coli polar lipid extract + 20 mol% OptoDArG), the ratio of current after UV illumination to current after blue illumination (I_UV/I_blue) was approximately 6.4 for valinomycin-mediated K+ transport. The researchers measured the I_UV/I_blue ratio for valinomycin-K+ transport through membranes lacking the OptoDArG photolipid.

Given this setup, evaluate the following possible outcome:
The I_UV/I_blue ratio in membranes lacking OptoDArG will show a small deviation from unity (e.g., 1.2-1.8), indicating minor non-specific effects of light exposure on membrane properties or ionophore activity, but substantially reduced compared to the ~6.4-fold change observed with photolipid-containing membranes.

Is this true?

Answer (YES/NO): NO